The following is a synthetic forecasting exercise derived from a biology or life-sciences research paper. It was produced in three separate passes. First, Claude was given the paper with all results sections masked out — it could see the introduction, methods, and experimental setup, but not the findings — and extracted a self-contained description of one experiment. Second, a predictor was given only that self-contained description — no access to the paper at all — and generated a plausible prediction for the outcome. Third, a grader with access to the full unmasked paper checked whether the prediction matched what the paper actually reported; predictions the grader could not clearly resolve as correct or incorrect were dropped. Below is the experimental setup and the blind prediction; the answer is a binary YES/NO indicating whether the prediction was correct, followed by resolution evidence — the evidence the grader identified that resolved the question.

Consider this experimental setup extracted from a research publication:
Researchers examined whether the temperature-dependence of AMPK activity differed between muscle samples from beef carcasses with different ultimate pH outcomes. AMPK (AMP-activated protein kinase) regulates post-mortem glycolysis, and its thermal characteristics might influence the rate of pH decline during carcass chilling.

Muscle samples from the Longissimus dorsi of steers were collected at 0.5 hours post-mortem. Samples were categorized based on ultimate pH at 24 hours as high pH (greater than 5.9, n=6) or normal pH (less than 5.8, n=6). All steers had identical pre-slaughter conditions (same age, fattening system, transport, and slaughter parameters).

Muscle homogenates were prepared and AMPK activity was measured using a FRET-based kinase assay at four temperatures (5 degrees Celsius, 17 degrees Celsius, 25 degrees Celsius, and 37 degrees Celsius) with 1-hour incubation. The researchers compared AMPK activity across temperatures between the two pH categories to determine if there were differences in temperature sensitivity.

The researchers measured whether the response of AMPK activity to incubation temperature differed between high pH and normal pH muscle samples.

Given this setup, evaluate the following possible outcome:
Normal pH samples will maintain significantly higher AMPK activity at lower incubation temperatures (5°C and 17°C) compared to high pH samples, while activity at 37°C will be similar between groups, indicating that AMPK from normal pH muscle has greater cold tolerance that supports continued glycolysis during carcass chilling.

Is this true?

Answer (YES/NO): NO